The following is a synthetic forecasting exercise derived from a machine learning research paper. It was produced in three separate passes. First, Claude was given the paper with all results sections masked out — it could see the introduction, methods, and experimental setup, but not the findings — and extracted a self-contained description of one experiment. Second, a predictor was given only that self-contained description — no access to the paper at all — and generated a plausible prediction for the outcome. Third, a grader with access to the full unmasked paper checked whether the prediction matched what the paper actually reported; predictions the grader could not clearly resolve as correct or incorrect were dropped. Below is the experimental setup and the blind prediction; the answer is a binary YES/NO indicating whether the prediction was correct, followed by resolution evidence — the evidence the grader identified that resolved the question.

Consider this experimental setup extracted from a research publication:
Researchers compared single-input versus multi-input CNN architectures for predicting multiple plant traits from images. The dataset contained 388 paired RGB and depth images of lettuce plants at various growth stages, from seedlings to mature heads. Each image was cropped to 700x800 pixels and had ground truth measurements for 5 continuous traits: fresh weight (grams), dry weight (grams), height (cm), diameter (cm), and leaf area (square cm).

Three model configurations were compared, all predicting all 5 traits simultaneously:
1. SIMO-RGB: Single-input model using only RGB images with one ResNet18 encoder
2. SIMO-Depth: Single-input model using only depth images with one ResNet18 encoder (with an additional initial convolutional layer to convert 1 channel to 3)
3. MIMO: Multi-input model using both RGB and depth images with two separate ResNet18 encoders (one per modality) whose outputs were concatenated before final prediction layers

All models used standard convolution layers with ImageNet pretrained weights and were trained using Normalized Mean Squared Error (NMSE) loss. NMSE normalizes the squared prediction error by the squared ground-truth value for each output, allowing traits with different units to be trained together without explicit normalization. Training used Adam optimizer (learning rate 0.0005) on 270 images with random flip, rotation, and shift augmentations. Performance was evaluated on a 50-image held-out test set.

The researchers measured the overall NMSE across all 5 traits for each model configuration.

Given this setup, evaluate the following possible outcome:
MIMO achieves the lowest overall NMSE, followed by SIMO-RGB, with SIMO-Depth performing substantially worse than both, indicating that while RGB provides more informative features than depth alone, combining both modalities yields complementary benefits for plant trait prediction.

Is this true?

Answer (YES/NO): YES